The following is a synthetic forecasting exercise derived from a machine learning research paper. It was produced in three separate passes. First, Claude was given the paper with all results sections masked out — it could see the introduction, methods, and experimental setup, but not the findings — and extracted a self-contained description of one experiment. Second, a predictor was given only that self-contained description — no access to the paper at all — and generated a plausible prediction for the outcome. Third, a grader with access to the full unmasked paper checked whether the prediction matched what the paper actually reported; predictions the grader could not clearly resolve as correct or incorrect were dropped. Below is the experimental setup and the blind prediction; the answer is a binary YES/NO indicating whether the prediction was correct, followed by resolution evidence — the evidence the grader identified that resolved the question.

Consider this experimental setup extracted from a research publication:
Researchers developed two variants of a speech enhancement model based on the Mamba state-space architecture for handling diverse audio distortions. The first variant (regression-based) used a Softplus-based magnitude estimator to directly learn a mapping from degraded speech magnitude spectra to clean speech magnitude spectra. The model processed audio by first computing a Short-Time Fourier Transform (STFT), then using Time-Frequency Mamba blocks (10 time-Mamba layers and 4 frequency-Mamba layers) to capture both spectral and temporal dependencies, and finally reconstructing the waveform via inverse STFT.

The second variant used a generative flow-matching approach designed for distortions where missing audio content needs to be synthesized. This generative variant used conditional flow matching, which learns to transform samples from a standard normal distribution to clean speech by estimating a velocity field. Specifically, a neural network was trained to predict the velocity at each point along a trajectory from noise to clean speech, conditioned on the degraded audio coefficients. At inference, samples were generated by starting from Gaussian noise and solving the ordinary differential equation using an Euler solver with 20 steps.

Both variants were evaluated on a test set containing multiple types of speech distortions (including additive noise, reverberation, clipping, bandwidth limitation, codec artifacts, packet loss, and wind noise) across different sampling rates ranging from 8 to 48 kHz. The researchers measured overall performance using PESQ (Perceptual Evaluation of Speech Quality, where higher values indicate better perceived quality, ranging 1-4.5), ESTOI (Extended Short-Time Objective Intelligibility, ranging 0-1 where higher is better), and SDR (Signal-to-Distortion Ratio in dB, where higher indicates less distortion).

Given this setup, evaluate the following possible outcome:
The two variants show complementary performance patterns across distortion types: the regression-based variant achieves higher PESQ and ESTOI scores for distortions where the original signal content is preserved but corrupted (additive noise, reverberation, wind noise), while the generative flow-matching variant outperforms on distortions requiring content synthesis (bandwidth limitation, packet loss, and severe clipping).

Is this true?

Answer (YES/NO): NO